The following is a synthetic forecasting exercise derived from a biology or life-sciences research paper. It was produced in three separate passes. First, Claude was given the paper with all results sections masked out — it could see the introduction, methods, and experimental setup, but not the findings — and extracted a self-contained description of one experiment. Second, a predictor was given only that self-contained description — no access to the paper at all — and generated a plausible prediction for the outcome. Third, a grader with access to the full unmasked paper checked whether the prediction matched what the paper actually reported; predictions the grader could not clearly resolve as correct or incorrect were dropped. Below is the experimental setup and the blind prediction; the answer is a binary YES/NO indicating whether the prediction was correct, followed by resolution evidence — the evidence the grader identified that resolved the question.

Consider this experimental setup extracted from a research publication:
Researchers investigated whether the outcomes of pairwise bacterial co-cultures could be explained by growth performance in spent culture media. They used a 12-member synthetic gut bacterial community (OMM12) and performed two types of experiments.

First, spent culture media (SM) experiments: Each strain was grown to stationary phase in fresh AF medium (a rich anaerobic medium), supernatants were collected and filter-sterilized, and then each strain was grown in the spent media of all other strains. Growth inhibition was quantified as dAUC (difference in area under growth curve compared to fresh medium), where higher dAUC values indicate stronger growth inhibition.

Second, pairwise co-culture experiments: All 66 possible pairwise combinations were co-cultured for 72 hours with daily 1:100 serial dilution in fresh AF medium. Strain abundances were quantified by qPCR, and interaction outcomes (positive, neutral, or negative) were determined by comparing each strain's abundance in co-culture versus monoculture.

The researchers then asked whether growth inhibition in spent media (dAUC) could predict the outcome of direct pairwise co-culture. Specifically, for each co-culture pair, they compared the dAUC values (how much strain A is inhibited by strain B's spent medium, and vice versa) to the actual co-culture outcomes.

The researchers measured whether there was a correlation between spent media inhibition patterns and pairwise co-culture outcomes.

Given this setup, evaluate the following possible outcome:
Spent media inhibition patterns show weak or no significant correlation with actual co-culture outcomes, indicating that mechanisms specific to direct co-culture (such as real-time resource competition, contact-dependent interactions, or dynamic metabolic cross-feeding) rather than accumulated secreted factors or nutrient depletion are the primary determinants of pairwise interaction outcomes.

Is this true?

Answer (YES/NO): NO